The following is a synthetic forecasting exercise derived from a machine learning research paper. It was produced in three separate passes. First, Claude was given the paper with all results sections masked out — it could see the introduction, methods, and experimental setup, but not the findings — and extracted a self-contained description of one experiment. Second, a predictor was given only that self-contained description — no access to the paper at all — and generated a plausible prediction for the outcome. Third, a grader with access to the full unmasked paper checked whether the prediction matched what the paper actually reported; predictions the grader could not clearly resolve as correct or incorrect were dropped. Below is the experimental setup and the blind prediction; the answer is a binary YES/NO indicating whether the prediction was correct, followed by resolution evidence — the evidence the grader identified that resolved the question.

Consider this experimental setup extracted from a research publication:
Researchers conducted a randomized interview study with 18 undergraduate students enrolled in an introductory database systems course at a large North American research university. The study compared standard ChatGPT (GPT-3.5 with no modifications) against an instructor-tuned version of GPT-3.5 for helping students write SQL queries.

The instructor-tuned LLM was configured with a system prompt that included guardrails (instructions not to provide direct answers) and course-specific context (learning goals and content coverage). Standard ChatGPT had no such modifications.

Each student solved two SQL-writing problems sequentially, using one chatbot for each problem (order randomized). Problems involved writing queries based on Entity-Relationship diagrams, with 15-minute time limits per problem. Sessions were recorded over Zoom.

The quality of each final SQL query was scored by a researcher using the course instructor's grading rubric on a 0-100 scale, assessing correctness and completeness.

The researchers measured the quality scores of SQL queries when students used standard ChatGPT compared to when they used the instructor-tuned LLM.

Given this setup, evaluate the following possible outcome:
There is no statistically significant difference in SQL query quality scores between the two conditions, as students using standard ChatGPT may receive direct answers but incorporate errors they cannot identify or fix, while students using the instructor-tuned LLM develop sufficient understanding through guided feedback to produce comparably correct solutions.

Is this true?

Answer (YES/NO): YES